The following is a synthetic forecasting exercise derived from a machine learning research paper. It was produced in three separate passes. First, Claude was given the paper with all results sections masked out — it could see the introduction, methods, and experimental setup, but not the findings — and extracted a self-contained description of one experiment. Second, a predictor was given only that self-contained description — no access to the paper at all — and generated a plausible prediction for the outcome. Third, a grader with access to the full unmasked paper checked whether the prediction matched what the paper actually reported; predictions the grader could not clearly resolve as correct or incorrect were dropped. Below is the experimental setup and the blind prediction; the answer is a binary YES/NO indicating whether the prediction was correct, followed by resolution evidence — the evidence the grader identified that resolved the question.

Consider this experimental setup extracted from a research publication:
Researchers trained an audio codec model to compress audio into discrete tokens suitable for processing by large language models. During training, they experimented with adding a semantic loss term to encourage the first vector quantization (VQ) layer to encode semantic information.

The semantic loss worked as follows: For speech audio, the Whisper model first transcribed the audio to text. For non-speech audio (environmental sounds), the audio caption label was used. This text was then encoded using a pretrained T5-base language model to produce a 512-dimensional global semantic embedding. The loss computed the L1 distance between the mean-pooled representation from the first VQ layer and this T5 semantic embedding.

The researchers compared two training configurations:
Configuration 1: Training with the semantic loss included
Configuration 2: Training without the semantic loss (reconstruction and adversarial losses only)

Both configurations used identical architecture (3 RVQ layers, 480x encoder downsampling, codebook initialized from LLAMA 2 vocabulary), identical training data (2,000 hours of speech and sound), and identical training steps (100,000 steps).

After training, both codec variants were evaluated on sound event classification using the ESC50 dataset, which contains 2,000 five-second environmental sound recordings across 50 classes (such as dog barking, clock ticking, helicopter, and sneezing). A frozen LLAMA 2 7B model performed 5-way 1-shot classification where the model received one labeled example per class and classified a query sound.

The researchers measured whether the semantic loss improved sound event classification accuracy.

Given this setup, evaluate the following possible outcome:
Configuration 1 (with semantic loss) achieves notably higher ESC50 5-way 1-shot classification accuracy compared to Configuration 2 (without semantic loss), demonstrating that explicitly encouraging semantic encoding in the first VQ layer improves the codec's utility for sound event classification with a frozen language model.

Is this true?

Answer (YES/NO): YES